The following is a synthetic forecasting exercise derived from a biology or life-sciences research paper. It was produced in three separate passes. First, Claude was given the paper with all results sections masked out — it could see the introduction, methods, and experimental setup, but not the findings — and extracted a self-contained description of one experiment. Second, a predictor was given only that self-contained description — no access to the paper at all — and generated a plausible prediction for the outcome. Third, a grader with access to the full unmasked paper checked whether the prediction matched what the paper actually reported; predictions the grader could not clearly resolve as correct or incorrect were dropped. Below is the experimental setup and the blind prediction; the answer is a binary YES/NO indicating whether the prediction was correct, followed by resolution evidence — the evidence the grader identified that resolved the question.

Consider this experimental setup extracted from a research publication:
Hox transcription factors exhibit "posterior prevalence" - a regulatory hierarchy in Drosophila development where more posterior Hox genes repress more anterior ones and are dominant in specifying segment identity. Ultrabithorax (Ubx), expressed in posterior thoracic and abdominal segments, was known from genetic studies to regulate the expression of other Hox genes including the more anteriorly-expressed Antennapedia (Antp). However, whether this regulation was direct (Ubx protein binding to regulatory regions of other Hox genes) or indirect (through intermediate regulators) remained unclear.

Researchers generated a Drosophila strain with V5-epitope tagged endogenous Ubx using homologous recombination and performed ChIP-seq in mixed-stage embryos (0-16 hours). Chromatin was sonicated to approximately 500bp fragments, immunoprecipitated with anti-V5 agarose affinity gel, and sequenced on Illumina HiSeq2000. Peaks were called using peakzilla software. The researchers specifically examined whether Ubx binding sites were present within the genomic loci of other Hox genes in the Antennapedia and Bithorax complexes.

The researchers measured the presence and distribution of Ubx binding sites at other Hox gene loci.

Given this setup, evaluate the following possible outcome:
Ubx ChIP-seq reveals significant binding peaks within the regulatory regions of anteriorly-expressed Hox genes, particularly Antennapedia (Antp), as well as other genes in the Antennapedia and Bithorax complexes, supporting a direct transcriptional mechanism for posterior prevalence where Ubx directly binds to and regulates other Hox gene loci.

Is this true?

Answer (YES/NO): YES